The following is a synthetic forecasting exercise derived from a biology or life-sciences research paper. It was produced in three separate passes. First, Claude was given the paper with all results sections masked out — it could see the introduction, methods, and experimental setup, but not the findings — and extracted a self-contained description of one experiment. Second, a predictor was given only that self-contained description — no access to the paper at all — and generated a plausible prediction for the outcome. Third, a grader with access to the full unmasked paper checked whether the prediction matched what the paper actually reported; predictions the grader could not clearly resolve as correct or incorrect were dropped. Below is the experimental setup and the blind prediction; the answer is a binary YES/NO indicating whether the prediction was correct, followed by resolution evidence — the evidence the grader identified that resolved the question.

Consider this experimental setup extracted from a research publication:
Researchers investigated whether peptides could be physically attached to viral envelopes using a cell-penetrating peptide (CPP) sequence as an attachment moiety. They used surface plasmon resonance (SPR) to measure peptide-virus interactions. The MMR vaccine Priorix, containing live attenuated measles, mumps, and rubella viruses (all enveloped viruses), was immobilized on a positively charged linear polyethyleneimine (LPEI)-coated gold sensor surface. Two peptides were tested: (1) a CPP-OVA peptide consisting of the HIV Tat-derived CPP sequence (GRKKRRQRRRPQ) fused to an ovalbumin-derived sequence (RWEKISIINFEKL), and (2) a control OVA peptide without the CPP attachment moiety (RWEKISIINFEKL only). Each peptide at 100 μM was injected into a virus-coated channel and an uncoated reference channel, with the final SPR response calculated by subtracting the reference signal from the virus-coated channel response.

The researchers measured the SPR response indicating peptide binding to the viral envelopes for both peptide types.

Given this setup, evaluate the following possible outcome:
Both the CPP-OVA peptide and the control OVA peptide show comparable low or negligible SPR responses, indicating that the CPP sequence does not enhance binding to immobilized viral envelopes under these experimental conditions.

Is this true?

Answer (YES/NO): NO